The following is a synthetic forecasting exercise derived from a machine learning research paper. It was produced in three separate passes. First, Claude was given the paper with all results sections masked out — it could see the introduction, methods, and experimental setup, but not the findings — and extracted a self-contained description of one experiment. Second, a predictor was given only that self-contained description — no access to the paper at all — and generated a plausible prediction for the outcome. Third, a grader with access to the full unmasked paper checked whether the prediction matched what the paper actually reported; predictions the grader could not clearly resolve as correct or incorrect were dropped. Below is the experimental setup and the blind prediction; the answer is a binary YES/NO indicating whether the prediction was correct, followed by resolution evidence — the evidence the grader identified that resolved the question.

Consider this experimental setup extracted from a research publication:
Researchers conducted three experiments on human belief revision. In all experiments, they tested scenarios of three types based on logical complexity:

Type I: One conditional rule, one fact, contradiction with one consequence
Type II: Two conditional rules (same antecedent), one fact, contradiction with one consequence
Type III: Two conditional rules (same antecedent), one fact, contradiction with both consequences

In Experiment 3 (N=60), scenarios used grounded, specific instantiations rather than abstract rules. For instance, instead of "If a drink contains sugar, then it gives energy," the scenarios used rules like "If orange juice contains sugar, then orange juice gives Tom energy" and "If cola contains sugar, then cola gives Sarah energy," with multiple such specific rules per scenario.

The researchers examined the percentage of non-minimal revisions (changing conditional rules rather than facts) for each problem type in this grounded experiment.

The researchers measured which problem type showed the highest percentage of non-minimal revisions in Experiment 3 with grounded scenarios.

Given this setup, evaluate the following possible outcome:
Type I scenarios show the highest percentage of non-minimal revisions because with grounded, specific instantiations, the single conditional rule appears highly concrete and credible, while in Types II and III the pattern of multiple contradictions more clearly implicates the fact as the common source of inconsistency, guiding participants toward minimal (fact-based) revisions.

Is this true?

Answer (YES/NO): YES